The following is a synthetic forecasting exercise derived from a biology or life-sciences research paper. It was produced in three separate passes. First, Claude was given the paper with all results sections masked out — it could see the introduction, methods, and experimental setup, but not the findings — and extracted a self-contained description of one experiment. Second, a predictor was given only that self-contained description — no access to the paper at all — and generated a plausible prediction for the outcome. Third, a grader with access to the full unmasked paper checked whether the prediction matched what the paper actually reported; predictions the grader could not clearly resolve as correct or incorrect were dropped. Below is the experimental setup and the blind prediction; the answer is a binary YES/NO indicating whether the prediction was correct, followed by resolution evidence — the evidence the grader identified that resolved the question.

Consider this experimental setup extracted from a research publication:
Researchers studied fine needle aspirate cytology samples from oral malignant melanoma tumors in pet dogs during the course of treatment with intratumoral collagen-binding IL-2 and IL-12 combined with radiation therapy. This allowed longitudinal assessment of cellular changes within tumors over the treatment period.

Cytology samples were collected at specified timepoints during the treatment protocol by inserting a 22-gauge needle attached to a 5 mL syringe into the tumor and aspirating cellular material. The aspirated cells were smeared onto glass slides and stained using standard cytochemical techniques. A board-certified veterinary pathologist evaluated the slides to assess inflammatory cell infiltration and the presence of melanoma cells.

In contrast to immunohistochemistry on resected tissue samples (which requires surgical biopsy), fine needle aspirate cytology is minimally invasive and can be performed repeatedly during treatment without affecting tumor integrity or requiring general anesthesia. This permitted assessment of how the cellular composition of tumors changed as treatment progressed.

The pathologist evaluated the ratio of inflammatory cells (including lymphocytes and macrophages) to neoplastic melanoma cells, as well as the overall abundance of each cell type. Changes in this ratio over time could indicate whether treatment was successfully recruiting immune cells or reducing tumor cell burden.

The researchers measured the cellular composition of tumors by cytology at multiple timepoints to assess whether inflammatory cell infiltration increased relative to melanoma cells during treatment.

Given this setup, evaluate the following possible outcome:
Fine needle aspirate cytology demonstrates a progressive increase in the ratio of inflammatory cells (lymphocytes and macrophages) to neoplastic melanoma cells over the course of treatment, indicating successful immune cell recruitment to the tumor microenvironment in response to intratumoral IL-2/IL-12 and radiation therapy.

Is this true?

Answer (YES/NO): NO